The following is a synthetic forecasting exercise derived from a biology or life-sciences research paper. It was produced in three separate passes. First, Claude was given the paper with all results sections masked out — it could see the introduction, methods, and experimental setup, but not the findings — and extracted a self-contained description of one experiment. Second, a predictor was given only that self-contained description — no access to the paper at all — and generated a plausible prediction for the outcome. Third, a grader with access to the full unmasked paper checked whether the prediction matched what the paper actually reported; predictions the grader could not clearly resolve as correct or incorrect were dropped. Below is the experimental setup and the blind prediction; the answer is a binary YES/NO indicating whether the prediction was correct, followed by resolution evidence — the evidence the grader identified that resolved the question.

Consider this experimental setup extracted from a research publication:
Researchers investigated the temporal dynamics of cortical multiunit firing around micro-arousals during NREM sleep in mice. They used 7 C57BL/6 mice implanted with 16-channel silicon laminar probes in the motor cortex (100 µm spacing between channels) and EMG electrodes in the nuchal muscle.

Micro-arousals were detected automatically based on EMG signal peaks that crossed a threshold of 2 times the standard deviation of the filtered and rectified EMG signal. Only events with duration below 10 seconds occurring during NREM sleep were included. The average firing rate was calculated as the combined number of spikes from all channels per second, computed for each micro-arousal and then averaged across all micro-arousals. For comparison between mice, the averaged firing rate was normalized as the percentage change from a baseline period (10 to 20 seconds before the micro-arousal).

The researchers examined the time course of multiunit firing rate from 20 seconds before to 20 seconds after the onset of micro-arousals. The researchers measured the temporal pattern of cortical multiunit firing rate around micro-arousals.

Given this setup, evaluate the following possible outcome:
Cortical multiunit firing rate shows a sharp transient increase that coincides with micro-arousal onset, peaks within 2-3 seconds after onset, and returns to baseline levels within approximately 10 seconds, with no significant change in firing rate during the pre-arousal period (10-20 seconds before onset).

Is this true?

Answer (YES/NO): NO